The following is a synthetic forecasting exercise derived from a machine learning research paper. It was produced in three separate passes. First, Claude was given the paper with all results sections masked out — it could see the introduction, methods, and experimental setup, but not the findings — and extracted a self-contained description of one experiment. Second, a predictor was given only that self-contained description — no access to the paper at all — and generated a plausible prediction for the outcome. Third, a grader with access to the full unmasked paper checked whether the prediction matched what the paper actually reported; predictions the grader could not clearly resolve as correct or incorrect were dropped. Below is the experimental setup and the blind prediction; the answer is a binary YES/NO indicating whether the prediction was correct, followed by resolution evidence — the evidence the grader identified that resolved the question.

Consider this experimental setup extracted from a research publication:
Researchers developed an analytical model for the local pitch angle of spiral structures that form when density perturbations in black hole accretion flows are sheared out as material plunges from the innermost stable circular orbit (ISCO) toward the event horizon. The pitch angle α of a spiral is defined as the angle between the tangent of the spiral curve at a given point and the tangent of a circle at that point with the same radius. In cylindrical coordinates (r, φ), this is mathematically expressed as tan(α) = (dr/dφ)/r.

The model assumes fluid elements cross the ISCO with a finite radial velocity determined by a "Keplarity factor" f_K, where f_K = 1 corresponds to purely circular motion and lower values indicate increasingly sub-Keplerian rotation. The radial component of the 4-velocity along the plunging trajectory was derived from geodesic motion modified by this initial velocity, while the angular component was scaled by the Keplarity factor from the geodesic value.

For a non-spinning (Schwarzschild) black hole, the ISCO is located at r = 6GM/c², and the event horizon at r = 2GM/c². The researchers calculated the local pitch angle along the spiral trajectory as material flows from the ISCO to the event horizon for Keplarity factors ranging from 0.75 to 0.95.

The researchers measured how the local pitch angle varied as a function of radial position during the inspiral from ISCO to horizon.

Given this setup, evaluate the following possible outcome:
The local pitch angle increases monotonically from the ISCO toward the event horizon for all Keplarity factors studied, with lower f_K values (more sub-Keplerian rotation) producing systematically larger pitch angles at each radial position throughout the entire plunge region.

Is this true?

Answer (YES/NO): NO